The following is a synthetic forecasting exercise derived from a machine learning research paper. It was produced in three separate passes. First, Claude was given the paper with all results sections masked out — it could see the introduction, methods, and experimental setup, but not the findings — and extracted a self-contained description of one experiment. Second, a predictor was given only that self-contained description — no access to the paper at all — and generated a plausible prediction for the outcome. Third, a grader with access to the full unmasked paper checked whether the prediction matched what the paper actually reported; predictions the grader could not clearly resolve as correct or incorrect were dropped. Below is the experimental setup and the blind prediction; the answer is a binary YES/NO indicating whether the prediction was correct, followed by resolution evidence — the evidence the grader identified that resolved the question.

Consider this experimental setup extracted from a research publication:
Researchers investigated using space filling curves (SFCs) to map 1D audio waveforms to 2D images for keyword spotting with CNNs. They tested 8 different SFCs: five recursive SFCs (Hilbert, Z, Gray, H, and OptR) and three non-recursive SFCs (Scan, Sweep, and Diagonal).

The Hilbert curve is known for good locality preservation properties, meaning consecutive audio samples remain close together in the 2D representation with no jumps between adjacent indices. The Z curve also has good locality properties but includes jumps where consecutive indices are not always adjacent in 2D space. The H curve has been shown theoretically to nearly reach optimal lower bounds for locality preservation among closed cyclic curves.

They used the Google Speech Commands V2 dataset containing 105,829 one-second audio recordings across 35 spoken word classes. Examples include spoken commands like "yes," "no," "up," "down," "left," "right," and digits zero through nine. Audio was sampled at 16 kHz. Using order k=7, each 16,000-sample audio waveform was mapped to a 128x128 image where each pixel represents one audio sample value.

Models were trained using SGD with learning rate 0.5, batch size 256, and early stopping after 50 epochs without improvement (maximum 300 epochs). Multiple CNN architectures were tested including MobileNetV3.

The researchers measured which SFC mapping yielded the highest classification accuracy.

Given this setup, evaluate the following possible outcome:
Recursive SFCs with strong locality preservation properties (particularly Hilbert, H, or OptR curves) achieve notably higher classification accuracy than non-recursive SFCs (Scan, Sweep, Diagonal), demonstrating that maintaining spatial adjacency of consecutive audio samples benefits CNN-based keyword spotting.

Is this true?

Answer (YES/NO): NO